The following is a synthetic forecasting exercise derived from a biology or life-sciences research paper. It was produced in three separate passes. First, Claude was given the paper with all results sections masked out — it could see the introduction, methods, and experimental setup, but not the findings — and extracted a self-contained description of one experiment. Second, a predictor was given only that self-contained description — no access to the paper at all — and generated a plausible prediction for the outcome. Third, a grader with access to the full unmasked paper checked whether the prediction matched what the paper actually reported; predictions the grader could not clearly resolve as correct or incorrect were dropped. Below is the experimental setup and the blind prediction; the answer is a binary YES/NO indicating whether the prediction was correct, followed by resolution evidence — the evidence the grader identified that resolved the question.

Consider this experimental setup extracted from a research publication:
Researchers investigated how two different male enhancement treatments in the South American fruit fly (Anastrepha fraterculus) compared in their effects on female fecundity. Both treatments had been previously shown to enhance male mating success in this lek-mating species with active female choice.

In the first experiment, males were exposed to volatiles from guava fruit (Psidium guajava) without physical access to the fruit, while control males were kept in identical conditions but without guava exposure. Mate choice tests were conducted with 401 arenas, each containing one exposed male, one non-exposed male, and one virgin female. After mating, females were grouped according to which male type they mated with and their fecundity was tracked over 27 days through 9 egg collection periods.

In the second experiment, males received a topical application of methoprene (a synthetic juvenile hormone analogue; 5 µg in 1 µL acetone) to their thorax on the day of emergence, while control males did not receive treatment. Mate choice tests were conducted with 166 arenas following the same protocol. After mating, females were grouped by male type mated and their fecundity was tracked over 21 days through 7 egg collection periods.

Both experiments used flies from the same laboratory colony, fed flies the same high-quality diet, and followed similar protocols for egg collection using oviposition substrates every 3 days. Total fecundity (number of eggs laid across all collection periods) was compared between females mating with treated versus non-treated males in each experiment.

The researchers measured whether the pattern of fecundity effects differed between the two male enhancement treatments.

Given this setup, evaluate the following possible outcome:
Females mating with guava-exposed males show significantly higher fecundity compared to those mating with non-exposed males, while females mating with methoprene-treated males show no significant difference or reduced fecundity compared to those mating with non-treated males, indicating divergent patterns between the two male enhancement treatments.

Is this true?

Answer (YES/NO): YES